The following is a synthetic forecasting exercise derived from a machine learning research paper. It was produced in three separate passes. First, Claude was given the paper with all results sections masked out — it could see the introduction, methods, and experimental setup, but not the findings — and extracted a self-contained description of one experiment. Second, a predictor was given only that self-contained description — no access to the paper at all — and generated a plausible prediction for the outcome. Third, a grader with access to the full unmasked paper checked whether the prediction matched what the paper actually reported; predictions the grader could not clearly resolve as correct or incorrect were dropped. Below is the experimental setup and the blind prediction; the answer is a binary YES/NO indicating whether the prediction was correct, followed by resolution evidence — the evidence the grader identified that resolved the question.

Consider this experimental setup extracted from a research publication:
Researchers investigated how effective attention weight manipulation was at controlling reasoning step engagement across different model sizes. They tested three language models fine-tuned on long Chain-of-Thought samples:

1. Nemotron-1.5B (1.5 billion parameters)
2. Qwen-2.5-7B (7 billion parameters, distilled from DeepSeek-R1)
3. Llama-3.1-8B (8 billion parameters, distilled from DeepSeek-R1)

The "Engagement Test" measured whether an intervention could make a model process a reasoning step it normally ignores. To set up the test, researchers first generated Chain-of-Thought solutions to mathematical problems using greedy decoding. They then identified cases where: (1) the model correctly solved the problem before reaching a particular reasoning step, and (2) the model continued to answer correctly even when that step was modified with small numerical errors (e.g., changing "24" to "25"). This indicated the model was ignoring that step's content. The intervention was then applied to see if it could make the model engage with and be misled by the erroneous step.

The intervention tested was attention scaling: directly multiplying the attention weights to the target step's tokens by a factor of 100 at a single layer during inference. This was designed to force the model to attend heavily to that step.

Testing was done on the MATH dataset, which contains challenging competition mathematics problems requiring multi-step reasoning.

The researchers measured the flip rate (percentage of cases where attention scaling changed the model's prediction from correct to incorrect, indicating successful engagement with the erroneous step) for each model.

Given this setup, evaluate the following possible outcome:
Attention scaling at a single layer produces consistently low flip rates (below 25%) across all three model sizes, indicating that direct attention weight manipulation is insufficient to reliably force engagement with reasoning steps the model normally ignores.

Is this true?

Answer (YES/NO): YES